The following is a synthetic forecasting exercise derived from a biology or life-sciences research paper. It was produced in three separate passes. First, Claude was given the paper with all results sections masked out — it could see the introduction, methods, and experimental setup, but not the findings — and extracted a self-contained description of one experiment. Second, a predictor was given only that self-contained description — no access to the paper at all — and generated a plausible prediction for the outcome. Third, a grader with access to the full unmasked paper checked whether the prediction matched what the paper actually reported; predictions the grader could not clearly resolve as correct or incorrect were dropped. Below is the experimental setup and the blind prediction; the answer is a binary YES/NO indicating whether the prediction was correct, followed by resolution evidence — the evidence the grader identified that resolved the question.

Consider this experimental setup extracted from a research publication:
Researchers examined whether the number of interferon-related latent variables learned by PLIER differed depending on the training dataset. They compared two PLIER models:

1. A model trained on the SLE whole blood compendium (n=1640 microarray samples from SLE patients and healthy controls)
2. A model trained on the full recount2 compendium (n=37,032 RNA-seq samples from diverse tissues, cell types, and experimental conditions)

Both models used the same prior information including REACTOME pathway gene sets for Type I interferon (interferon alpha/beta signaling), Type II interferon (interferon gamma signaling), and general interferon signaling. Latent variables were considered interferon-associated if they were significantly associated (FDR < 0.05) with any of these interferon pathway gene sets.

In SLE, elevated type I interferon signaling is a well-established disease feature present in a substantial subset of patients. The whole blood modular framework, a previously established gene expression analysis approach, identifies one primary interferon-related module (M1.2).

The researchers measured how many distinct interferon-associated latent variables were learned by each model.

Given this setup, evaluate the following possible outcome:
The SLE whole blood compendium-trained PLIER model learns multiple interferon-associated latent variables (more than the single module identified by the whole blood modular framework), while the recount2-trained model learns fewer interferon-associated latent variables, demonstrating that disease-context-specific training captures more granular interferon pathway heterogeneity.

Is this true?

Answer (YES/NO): NO